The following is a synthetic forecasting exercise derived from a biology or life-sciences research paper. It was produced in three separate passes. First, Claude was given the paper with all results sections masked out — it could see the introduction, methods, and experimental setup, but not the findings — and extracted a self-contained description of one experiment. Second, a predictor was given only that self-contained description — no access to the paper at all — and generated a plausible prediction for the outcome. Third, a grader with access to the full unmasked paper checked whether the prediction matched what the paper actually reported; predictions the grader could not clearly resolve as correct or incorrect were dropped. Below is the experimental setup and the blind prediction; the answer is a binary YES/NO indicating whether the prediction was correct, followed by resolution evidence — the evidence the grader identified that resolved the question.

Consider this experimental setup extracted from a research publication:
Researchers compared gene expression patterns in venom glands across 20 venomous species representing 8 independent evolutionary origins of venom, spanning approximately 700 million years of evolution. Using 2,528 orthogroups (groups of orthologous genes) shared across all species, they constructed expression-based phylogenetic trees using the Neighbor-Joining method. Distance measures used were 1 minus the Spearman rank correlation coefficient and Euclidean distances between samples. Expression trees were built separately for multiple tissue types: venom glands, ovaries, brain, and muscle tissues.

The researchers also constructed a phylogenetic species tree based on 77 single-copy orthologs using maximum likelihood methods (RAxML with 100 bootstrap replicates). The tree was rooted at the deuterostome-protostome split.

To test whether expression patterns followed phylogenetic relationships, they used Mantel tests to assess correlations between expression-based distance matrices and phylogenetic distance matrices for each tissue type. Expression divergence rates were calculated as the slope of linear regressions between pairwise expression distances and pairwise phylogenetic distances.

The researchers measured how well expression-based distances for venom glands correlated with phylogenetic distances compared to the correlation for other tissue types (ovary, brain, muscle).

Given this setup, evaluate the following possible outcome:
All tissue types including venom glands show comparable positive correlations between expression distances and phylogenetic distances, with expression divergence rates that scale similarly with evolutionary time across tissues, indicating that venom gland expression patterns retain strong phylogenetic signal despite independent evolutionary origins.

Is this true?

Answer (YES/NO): NO